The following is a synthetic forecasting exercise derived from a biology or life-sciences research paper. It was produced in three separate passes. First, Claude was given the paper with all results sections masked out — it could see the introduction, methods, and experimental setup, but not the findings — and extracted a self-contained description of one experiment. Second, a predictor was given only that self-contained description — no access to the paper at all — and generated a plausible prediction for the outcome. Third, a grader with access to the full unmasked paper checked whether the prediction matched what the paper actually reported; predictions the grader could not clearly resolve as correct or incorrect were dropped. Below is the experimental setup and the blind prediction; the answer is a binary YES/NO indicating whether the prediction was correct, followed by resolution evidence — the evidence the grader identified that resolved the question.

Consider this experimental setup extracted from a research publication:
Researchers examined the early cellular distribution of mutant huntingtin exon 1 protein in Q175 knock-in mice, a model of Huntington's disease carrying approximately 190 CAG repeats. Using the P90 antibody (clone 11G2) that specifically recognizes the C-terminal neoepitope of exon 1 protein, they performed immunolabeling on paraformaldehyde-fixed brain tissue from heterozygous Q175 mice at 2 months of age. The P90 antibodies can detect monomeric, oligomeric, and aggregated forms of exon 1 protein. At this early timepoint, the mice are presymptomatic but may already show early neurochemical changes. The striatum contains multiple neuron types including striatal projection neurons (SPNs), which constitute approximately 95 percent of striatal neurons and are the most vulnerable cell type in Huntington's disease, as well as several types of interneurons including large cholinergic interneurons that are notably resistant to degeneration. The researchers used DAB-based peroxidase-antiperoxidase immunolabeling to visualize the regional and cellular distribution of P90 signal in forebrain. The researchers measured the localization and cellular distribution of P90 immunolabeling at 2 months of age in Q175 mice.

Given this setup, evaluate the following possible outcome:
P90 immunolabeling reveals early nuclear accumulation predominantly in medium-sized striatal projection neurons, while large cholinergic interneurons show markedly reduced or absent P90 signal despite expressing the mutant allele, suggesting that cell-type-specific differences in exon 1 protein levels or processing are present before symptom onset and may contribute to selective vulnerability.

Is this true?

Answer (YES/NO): YES